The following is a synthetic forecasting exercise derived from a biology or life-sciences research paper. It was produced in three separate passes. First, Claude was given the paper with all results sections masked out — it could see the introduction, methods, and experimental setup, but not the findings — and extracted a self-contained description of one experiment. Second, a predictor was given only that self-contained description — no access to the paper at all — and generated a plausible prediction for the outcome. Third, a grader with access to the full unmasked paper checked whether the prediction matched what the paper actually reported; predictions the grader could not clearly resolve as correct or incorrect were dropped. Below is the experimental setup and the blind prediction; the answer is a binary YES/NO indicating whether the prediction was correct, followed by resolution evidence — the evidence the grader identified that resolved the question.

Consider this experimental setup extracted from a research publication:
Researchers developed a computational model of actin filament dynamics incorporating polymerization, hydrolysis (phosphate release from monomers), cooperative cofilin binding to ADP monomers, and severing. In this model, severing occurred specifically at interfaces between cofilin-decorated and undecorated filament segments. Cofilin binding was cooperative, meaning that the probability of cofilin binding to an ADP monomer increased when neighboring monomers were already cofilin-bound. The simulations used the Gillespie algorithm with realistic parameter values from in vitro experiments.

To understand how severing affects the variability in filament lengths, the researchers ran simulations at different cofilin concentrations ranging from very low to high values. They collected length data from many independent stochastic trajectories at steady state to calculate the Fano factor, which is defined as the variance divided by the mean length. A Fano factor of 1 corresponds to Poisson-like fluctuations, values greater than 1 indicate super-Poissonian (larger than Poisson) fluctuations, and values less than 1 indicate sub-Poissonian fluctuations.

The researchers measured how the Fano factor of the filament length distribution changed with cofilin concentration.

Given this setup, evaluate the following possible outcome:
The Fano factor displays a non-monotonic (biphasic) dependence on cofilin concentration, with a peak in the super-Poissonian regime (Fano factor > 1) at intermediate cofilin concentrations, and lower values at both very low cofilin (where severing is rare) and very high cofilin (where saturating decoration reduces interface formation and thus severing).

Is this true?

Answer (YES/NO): NO